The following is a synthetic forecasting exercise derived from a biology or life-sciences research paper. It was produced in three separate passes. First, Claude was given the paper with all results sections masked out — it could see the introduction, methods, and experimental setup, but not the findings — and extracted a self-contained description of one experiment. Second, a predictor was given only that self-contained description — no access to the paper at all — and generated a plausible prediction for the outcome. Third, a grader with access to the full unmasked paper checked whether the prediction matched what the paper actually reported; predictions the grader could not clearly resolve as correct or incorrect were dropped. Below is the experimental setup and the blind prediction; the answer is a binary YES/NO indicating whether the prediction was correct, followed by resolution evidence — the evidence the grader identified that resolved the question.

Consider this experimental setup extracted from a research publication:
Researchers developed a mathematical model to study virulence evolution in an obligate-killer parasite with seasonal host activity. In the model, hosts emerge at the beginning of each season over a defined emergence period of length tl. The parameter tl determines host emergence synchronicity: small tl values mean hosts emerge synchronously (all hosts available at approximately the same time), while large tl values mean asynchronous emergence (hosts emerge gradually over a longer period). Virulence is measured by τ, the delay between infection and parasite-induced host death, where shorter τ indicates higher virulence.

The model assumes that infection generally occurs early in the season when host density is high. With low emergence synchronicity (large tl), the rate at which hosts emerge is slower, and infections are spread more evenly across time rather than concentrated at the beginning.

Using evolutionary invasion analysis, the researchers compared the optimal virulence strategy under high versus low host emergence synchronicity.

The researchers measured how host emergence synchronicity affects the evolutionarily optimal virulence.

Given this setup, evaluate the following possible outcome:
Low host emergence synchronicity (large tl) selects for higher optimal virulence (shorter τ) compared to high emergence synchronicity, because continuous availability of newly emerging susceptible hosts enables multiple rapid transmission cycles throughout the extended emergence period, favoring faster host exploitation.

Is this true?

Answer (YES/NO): NO